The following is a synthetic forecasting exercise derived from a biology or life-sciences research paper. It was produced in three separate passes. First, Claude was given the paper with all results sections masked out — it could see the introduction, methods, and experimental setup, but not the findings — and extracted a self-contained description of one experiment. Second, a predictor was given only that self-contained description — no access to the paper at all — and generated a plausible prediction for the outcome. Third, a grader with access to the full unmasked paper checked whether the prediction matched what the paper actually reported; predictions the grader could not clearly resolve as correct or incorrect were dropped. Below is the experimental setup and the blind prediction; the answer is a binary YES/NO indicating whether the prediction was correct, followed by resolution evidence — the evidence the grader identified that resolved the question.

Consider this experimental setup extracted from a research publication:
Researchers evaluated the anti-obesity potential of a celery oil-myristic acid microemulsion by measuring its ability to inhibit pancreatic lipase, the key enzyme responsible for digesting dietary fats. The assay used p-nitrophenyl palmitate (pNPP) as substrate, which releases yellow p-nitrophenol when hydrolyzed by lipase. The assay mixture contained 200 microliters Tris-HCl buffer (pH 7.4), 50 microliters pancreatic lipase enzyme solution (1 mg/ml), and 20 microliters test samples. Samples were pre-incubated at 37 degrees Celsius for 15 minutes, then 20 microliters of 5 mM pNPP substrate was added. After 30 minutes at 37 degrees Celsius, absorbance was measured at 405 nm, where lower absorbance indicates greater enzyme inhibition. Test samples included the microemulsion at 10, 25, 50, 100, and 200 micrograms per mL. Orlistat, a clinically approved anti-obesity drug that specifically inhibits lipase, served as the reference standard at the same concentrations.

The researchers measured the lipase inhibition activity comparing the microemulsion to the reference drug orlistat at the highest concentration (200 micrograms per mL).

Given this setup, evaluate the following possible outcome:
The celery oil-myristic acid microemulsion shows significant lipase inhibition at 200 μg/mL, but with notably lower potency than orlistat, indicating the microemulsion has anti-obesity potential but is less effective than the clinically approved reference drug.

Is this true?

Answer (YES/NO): YES